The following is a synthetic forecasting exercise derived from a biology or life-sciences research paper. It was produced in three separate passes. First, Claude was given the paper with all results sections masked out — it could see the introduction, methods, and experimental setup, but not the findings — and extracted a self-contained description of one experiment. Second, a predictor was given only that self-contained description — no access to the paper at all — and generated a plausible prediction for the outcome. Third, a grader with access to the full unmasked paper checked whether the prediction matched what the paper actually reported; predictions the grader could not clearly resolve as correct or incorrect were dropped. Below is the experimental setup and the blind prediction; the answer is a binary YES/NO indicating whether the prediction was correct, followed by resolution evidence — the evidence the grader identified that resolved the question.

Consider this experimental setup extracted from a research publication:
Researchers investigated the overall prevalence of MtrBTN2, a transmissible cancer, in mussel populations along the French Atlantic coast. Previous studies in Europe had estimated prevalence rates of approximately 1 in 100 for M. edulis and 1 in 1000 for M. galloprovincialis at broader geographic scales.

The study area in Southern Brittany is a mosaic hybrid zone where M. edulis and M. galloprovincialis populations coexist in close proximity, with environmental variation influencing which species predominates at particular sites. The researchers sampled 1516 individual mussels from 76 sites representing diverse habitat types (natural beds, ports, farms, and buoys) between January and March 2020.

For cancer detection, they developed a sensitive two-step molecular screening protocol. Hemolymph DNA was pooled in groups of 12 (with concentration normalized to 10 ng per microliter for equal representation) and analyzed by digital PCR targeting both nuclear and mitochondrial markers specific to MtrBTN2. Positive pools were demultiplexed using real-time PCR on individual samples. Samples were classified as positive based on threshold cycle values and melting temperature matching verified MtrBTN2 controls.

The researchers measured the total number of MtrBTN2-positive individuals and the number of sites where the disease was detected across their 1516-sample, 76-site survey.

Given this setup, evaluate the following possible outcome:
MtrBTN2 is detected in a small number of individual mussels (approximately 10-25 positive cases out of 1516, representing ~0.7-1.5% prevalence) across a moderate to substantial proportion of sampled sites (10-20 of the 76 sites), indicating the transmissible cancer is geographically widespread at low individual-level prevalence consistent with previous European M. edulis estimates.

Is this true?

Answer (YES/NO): NO